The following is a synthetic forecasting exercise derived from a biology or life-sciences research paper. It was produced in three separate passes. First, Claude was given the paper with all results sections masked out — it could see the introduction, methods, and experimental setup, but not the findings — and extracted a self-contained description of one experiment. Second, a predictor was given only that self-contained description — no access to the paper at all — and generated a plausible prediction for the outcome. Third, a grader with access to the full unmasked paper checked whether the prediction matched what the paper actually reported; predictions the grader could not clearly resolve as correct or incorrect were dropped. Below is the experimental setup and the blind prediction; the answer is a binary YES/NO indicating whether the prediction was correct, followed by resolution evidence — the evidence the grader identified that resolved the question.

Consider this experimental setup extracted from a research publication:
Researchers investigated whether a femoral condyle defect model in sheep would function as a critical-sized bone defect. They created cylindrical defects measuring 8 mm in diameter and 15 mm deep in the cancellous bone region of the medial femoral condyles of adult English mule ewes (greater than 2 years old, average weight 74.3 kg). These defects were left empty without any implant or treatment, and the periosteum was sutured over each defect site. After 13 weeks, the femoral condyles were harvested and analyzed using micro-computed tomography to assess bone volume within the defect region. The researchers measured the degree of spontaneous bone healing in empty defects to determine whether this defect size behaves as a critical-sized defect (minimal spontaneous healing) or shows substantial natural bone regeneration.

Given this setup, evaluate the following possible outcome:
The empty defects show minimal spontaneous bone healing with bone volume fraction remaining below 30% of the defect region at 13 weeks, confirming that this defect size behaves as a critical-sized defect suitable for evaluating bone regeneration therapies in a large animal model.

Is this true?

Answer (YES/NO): YES